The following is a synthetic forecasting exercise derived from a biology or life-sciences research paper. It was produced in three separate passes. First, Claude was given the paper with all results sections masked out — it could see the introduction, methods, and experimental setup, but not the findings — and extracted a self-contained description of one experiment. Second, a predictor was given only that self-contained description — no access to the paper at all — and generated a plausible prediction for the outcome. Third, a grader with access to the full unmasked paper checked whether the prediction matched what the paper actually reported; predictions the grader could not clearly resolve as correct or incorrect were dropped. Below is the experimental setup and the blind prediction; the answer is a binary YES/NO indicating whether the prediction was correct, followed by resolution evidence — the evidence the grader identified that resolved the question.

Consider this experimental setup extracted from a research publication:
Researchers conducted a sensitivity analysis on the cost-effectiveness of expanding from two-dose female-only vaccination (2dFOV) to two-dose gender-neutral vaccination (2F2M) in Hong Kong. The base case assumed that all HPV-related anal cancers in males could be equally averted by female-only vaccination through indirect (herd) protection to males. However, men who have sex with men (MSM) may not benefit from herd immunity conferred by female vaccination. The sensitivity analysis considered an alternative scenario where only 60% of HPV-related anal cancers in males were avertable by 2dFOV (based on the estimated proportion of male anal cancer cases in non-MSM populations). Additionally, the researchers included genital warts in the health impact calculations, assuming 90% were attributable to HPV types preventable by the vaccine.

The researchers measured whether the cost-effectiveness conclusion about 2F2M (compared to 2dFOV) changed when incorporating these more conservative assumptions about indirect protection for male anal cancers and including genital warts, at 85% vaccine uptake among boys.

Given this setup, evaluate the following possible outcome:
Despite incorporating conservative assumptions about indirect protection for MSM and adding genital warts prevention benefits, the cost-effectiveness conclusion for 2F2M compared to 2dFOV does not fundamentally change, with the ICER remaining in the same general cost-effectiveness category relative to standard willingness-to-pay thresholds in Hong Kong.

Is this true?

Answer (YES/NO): YES